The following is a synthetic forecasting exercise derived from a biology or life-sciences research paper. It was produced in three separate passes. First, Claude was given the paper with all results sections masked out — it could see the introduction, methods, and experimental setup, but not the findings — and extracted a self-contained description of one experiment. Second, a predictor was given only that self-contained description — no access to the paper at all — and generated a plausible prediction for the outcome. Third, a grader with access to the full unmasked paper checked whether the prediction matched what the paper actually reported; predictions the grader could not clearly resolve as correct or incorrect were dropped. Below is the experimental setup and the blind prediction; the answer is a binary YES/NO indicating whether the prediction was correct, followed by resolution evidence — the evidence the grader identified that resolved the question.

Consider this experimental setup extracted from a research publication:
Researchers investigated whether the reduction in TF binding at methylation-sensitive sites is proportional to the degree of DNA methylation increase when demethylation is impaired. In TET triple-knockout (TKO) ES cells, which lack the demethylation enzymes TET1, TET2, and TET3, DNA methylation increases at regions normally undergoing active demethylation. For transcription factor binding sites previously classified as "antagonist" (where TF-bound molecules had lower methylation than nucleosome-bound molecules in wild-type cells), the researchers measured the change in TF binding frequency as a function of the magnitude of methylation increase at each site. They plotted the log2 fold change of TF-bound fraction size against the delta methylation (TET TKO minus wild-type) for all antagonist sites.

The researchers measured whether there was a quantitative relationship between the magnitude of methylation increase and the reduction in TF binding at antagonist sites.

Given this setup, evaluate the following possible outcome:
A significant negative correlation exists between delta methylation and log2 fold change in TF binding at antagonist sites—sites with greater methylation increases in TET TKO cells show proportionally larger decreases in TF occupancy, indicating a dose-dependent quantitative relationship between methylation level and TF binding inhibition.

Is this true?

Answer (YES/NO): YES